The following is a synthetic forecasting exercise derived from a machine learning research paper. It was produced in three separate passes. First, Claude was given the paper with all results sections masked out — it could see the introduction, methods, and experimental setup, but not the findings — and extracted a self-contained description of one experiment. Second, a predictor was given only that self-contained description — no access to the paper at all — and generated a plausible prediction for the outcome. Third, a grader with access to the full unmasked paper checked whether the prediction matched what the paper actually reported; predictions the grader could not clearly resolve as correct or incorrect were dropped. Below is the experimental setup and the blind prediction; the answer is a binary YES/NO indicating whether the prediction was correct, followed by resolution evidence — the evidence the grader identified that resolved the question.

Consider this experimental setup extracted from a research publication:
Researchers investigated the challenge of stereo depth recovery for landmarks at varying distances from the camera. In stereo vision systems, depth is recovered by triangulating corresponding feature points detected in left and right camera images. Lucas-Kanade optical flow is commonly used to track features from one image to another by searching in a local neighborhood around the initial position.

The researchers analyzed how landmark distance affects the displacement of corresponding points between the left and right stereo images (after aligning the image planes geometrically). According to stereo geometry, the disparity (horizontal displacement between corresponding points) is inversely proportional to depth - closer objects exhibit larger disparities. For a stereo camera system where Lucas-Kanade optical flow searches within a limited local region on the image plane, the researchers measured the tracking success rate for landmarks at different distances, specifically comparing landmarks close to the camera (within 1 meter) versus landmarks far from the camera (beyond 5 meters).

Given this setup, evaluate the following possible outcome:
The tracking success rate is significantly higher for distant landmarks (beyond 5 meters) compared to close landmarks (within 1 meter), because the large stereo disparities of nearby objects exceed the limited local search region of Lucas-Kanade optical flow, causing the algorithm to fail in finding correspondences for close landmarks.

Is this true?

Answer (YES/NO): YES